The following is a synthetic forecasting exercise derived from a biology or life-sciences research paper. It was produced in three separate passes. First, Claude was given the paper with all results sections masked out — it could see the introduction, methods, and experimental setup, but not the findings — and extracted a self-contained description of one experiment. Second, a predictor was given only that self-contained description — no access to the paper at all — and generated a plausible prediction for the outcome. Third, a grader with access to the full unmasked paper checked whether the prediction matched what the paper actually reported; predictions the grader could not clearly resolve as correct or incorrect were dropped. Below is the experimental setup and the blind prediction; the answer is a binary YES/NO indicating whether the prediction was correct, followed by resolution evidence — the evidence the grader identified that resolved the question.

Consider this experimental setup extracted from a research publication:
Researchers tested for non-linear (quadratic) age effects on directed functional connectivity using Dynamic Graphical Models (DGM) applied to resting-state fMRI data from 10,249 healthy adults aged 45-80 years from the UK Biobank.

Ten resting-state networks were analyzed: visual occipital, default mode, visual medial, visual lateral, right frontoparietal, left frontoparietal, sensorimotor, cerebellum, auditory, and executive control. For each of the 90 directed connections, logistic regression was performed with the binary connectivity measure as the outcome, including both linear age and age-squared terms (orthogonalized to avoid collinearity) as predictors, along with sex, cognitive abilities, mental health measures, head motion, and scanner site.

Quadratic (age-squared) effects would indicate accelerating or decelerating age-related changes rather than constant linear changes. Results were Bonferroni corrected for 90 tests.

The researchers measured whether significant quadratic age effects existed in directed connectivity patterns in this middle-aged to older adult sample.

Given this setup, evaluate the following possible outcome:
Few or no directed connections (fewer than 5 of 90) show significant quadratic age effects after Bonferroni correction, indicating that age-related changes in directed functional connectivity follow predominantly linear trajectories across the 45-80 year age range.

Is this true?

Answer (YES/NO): YES